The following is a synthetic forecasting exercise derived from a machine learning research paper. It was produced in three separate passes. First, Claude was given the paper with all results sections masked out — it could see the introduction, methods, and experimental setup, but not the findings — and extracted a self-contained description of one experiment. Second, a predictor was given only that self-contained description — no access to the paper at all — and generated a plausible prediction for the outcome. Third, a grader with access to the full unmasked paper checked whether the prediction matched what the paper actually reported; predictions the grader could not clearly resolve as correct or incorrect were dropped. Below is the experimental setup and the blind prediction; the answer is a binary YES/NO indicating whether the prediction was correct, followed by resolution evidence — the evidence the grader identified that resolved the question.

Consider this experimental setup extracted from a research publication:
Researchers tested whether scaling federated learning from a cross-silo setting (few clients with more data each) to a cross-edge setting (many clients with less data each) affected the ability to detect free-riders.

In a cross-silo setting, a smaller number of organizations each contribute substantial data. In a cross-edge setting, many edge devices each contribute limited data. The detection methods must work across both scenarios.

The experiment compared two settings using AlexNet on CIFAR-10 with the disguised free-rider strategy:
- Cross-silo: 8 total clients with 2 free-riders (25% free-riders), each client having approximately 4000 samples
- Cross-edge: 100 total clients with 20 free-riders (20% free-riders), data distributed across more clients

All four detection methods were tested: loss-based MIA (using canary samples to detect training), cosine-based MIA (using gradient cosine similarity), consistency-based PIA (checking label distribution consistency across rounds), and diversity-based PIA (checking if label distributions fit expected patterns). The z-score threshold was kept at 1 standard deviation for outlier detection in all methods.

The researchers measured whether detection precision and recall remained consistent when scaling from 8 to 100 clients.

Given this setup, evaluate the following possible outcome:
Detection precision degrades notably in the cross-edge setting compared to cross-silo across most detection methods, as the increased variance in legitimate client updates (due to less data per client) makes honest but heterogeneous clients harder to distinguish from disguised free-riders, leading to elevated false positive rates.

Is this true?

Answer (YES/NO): NO